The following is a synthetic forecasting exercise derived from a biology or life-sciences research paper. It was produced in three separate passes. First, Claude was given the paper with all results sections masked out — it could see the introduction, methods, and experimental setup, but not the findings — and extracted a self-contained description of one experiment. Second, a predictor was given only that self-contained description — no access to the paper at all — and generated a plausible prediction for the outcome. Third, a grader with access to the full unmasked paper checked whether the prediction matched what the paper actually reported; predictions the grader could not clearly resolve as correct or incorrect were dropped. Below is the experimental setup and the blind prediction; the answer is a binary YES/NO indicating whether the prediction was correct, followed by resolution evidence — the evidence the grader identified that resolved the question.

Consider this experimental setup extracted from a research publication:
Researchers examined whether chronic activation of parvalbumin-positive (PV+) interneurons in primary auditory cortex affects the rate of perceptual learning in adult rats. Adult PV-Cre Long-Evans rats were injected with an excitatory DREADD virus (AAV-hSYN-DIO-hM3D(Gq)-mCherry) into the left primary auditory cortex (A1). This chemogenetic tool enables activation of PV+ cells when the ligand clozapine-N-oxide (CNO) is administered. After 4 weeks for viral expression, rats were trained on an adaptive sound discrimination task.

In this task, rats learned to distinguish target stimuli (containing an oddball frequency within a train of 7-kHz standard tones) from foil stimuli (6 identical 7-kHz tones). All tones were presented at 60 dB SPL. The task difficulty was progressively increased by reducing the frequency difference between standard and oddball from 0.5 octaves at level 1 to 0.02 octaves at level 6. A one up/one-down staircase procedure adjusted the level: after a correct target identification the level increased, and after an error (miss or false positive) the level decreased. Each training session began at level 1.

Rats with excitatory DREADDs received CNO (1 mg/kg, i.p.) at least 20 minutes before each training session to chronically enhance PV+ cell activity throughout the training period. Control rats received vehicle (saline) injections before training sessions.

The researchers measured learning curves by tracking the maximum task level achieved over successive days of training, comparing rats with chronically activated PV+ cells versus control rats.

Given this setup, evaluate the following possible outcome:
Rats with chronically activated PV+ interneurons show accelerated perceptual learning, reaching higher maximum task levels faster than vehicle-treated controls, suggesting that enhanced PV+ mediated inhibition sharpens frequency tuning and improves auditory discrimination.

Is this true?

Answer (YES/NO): NO